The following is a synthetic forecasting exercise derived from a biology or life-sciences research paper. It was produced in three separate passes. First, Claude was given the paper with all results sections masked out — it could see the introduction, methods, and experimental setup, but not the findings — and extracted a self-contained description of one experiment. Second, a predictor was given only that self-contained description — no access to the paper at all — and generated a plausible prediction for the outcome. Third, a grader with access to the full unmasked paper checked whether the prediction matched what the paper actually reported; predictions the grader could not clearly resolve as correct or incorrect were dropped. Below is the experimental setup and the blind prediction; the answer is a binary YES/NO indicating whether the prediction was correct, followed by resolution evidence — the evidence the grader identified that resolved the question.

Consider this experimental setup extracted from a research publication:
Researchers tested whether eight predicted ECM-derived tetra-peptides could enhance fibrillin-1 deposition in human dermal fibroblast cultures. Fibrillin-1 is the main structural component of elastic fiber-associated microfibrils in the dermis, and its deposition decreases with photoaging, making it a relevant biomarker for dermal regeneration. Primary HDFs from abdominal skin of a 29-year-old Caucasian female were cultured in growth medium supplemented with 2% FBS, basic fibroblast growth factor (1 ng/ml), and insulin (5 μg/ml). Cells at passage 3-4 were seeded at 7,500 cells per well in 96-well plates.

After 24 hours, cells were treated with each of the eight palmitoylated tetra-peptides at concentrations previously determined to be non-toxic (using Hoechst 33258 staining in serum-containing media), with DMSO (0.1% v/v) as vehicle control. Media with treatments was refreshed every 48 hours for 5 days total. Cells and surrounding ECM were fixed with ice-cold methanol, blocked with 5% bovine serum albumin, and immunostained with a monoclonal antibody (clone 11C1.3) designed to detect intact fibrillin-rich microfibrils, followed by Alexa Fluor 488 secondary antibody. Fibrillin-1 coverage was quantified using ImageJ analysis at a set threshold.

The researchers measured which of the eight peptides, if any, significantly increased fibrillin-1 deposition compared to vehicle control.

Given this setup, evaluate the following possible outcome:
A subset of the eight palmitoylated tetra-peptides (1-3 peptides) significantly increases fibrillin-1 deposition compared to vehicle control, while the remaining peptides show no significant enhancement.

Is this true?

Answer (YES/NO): YES